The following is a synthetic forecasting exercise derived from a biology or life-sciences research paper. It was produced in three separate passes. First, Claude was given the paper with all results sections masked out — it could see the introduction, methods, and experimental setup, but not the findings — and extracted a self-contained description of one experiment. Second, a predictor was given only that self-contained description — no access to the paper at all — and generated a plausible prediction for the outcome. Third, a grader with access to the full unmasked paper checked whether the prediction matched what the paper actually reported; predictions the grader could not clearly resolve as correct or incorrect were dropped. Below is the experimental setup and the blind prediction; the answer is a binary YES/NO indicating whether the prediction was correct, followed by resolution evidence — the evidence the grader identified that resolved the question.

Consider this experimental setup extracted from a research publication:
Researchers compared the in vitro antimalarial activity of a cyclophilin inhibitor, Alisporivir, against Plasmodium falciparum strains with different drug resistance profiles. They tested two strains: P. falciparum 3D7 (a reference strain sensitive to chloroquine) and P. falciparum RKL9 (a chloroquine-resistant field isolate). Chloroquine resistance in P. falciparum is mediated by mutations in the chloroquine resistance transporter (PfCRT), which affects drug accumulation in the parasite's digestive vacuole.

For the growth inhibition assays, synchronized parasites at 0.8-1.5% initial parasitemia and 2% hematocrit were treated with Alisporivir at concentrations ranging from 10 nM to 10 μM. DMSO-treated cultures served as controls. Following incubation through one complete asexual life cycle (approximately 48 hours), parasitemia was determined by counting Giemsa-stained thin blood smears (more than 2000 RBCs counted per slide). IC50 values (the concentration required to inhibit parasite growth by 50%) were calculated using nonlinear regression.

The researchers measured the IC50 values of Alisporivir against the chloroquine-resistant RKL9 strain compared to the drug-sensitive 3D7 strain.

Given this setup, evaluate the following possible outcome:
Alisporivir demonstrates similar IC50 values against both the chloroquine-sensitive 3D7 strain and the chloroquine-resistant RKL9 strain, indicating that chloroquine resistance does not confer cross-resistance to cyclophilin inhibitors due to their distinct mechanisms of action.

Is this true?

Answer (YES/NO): NO